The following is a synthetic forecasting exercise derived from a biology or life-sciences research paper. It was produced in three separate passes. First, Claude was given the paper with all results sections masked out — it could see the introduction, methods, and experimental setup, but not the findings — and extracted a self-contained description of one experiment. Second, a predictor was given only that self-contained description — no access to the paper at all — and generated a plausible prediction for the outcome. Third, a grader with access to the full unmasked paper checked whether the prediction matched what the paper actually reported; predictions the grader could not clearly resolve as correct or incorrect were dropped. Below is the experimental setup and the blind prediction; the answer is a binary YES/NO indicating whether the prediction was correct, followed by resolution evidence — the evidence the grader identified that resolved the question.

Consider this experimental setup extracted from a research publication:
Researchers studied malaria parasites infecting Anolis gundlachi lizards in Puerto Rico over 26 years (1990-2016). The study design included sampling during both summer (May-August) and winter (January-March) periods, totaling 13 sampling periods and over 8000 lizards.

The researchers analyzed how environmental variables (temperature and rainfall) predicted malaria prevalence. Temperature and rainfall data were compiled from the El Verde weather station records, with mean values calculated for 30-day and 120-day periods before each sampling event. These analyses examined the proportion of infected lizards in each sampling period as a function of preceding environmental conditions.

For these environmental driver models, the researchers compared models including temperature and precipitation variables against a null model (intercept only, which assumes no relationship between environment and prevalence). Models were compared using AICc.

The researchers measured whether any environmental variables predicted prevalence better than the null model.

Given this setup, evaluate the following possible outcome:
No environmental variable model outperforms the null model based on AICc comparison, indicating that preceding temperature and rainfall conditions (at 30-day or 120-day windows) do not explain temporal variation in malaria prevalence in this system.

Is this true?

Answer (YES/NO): NO